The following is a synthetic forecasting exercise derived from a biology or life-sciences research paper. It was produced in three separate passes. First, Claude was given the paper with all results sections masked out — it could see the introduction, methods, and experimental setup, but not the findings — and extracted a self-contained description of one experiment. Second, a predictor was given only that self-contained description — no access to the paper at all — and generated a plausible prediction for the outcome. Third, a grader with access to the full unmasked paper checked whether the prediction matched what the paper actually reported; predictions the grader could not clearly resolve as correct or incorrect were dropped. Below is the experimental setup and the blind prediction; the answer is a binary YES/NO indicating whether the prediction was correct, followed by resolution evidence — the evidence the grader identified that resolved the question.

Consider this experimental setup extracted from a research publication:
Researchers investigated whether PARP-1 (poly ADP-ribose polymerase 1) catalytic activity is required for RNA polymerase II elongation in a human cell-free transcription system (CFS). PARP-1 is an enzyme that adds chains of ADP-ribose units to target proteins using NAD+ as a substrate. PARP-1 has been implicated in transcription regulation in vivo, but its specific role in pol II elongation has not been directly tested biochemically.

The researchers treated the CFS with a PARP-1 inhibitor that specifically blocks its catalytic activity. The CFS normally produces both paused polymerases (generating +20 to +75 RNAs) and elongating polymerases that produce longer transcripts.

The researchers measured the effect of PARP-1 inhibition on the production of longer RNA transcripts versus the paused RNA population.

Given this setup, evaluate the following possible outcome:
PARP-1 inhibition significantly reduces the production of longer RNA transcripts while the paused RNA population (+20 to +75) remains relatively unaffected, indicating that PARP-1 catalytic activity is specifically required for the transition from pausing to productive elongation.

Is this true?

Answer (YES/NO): YES